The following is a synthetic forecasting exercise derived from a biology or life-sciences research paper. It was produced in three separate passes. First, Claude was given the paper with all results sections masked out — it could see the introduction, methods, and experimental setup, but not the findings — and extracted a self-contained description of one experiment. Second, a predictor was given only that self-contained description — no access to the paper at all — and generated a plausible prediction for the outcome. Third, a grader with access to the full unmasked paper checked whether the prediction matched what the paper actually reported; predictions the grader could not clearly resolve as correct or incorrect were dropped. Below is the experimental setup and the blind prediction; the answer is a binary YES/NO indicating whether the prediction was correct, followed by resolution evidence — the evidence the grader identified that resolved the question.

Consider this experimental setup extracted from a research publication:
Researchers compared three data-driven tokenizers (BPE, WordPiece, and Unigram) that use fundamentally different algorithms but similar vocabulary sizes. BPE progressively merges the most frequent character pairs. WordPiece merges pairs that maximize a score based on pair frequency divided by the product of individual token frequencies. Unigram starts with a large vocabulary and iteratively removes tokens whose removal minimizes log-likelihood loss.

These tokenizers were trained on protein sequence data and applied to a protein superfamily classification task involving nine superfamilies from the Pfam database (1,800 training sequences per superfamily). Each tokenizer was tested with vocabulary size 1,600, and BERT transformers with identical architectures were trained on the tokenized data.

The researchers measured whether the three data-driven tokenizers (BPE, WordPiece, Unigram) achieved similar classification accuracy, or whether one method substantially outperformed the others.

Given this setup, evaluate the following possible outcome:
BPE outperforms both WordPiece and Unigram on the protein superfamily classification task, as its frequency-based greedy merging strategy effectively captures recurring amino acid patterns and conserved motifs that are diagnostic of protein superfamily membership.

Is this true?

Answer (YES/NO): YES